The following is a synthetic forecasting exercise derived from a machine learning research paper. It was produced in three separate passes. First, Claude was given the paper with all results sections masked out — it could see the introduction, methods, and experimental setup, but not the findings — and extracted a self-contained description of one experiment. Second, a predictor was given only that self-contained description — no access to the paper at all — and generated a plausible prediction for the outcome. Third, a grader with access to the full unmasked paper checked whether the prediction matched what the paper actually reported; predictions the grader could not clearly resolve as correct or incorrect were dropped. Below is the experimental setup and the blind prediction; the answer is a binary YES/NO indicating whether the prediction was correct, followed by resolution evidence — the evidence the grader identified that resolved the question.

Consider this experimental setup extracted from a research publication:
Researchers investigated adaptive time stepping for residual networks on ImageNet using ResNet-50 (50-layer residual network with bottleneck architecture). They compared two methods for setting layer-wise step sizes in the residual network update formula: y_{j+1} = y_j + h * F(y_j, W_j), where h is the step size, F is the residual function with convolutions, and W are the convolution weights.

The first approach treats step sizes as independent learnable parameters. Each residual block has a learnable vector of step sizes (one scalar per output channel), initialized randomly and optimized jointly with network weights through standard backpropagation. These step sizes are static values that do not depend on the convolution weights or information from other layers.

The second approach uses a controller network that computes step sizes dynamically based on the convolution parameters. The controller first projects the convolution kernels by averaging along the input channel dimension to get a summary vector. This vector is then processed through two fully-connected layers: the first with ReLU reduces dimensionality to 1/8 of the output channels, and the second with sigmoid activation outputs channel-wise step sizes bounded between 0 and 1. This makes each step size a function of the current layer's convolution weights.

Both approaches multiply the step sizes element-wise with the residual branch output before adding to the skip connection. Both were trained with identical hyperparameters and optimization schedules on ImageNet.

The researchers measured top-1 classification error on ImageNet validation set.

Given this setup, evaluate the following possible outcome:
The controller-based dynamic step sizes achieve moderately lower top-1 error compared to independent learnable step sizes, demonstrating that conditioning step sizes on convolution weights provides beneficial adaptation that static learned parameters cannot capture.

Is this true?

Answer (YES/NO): YES